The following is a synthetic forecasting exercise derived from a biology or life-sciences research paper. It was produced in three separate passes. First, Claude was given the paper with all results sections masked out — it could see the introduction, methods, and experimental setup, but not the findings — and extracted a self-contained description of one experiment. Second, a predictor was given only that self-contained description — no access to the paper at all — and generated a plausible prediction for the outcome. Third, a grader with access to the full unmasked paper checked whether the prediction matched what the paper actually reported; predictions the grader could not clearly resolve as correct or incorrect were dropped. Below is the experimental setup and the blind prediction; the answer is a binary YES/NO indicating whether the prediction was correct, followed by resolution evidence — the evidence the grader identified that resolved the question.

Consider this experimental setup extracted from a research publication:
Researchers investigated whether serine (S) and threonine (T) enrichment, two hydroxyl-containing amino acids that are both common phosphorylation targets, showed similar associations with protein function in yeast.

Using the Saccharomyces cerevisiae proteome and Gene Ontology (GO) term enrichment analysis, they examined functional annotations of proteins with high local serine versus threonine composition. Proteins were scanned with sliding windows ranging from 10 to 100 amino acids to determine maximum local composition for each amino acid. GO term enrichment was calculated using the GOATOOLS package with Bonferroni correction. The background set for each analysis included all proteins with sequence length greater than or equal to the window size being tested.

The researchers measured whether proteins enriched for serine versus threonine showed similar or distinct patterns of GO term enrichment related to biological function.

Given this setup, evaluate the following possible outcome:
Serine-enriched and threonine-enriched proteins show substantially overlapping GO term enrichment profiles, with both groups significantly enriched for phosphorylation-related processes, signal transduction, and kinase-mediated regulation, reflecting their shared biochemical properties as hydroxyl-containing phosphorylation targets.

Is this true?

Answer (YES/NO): NO